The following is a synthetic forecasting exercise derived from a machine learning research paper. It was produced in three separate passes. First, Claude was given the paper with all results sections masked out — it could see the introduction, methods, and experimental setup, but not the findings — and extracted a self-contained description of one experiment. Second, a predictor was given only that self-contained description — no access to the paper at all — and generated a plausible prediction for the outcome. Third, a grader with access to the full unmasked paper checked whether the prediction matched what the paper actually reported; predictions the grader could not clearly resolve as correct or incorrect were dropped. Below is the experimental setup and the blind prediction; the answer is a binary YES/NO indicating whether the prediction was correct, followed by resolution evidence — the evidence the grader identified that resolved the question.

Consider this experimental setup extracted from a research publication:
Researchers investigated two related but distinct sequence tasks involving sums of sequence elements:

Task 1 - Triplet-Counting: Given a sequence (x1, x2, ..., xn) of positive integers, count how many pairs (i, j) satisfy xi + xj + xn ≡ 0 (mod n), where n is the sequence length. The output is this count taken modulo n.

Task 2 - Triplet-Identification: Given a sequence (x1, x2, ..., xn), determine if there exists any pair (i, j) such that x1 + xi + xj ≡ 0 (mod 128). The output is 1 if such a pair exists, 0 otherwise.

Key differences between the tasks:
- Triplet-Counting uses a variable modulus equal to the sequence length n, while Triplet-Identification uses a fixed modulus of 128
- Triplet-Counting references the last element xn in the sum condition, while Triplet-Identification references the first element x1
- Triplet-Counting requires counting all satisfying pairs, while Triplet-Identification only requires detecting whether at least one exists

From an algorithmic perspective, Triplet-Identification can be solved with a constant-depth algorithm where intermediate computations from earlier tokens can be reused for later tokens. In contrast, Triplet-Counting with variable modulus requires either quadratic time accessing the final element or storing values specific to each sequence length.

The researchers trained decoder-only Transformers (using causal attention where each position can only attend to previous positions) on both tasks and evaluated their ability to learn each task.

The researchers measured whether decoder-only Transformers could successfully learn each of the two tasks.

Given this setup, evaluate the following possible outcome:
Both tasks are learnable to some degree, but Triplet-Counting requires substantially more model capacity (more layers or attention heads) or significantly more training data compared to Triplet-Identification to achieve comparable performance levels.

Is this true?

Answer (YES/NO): NO